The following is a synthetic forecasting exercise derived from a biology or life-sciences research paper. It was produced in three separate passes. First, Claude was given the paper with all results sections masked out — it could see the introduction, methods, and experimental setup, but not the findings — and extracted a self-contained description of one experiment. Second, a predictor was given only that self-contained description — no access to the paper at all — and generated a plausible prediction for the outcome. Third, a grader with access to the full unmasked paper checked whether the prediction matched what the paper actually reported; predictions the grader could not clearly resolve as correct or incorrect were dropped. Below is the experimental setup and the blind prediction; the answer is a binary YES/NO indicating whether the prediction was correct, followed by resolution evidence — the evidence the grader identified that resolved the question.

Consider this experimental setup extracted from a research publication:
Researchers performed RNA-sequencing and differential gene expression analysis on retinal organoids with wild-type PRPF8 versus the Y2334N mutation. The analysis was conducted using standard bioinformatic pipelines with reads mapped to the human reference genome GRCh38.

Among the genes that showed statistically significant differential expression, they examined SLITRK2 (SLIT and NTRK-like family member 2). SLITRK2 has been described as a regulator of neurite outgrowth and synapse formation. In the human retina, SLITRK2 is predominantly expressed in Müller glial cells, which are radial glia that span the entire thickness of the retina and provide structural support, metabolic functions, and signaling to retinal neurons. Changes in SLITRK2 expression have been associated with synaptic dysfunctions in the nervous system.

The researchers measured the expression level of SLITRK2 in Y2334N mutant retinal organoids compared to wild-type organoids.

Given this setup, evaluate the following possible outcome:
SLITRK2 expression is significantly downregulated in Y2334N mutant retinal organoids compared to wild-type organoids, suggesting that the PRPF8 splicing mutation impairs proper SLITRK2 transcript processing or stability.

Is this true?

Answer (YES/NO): NO